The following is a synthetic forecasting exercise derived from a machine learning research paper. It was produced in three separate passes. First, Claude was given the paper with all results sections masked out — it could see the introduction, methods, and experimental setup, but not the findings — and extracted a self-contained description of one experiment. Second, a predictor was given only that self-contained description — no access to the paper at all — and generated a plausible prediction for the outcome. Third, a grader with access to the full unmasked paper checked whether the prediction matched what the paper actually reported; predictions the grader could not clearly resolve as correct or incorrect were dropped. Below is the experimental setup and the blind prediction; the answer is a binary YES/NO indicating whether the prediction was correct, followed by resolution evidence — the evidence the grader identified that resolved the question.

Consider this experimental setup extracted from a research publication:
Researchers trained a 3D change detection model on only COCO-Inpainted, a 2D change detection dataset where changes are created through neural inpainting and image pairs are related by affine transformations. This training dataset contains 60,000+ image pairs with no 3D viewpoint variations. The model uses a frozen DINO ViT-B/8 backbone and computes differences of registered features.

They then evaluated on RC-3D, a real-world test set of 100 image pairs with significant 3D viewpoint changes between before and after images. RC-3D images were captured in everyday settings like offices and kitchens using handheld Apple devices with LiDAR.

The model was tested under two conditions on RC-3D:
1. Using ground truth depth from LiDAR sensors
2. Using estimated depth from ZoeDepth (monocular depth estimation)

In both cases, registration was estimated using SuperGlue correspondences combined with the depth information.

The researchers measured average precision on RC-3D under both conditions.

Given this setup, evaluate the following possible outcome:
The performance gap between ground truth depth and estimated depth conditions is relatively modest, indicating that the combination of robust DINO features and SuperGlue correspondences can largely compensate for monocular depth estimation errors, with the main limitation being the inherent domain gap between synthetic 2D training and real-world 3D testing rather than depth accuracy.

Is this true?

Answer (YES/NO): NO